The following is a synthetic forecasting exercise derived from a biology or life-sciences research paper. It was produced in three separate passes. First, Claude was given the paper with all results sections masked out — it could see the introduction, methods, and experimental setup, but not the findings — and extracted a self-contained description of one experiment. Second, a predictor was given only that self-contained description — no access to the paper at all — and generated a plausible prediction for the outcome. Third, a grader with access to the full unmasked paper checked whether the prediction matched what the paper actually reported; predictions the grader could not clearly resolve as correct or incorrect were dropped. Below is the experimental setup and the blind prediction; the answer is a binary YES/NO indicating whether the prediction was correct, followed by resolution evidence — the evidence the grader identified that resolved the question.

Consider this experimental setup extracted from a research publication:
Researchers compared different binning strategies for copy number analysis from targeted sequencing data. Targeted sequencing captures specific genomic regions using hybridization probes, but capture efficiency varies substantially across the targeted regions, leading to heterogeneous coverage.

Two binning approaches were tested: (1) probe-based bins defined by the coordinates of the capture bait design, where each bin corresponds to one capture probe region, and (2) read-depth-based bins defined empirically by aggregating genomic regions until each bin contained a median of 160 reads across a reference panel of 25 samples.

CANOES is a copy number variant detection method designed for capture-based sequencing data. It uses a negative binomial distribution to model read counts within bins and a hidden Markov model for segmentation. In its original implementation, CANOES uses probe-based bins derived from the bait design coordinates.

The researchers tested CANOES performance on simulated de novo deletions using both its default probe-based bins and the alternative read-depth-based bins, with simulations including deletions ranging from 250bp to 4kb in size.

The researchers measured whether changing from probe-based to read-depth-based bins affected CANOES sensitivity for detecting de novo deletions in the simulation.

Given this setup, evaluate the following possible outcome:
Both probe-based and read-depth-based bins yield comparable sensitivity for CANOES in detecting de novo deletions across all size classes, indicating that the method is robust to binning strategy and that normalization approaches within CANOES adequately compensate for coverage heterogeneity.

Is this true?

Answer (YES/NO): NO